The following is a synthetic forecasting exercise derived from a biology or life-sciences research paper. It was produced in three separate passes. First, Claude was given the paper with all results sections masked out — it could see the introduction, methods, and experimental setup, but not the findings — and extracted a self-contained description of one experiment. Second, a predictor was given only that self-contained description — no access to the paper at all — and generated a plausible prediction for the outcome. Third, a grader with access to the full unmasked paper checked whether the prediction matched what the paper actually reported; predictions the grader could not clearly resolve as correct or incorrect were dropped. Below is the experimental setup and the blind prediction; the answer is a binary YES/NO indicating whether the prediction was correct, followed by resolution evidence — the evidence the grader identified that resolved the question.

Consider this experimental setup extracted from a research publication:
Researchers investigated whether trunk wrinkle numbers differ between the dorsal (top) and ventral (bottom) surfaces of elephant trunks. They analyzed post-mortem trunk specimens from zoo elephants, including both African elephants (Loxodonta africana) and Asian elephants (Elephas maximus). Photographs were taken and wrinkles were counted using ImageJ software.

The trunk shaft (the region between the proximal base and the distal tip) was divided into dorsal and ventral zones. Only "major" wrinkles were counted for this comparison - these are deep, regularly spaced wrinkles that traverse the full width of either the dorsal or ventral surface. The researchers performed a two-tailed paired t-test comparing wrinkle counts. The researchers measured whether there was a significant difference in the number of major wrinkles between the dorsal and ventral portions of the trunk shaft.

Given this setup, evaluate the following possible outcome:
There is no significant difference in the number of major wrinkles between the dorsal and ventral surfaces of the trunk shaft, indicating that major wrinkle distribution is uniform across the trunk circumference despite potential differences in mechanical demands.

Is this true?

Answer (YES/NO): NO